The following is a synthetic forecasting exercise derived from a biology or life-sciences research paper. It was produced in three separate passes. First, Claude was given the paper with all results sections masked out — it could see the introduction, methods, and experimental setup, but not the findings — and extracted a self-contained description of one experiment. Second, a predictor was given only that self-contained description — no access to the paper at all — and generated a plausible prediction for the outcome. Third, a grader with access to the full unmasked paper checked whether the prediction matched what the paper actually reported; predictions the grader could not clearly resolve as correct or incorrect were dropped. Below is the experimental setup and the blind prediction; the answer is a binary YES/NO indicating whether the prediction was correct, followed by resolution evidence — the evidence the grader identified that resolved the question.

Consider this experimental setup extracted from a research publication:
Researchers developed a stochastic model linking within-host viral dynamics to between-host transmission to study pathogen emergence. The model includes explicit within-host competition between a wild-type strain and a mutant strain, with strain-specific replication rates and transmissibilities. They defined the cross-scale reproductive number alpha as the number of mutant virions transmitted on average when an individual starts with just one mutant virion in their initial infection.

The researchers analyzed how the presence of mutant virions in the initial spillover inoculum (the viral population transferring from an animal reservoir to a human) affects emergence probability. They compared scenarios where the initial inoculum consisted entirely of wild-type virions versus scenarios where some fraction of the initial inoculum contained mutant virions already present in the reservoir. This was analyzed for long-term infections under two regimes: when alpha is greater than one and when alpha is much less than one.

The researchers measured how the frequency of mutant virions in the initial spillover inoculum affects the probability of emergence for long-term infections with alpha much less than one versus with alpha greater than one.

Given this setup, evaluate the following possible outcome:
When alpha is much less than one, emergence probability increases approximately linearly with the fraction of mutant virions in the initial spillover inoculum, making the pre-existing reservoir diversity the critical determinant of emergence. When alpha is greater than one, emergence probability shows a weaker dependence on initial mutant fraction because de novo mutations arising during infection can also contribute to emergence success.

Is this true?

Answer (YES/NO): NO